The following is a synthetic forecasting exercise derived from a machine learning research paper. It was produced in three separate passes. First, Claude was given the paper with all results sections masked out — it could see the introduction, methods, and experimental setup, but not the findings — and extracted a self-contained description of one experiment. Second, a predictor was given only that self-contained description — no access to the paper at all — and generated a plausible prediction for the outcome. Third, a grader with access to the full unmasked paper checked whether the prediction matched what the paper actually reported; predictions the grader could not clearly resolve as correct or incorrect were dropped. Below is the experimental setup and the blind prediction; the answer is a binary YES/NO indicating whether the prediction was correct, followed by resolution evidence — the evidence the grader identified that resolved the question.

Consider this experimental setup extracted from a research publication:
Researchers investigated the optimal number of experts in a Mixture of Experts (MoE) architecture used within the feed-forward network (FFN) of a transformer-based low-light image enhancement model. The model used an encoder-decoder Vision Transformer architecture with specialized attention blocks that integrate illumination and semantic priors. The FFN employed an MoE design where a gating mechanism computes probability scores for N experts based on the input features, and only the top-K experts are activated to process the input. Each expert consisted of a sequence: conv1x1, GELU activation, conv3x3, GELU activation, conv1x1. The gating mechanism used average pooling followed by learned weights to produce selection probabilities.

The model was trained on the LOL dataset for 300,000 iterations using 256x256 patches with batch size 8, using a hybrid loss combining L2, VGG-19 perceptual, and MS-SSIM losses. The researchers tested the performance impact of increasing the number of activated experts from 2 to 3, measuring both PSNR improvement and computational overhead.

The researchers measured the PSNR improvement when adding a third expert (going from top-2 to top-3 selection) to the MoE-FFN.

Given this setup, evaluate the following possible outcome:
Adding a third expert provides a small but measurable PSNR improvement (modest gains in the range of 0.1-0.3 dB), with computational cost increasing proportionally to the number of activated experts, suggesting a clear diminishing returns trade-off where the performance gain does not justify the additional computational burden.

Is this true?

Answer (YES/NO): NO